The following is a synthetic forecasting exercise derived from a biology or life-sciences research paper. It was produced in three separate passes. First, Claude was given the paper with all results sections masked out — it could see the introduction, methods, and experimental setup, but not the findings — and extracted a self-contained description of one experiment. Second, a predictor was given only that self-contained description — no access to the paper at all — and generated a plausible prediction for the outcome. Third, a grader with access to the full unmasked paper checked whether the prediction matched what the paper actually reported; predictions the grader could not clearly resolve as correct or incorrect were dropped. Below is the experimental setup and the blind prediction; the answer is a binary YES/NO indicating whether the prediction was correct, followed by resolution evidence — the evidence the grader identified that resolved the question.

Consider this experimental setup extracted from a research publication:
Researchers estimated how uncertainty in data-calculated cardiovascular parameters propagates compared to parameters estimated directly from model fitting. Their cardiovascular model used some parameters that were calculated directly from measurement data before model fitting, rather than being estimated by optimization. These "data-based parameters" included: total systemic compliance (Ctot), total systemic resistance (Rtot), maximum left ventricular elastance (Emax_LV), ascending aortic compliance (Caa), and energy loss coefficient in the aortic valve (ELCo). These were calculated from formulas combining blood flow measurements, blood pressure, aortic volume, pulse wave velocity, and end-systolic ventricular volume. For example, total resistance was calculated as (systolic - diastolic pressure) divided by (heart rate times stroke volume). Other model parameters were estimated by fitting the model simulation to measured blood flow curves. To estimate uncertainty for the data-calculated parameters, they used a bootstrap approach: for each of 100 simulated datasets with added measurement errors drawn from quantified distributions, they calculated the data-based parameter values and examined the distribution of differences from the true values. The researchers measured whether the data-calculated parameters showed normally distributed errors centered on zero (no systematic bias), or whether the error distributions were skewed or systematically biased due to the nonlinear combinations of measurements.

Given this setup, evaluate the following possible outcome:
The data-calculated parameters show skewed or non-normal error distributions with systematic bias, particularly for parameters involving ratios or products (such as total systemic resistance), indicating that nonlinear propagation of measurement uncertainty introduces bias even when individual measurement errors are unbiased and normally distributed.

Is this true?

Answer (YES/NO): NO